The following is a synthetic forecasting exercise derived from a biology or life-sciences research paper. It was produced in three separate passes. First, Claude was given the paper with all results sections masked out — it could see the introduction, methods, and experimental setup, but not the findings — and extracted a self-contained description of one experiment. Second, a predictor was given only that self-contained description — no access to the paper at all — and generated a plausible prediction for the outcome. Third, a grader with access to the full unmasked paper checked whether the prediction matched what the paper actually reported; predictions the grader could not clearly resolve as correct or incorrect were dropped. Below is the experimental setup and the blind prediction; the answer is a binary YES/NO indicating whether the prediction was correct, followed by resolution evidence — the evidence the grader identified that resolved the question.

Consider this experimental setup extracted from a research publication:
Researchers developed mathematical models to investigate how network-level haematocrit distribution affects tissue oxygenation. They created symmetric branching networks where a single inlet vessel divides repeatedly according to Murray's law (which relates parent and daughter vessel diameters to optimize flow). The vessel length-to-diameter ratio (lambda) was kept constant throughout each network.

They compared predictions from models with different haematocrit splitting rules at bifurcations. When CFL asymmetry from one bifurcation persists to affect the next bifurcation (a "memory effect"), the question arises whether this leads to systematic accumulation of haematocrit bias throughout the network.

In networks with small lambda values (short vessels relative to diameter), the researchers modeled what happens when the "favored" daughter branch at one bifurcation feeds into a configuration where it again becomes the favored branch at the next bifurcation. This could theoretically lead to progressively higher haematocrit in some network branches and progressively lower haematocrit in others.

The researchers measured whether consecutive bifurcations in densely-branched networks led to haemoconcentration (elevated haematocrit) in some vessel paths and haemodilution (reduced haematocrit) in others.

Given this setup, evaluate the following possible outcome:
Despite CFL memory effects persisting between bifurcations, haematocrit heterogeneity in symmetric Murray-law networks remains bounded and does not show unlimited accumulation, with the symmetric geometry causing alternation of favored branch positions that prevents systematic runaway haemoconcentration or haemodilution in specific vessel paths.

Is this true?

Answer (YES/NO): NO